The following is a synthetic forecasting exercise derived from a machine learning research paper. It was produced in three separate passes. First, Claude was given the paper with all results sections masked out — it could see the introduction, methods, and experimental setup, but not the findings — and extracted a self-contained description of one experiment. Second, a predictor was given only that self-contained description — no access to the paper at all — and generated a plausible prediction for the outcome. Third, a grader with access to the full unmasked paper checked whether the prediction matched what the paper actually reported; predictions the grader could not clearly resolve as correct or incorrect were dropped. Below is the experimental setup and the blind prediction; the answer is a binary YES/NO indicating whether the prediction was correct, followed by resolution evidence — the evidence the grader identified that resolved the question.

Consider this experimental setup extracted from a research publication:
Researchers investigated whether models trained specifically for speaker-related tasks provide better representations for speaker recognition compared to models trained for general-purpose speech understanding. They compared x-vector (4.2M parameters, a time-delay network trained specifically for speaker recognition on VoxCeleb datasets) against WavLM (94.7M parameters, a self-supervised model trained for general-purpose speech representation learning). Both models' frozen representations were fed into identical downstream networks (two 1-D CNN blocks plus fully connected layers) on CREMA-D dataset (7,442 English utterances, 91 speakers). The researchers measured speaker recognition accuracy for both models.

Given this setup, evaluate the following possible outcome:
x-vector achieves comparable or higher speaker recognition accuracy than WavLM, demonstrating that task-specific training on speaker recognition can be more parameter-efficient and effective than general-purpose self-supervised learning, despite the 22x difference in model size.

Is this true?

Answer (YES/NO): YES